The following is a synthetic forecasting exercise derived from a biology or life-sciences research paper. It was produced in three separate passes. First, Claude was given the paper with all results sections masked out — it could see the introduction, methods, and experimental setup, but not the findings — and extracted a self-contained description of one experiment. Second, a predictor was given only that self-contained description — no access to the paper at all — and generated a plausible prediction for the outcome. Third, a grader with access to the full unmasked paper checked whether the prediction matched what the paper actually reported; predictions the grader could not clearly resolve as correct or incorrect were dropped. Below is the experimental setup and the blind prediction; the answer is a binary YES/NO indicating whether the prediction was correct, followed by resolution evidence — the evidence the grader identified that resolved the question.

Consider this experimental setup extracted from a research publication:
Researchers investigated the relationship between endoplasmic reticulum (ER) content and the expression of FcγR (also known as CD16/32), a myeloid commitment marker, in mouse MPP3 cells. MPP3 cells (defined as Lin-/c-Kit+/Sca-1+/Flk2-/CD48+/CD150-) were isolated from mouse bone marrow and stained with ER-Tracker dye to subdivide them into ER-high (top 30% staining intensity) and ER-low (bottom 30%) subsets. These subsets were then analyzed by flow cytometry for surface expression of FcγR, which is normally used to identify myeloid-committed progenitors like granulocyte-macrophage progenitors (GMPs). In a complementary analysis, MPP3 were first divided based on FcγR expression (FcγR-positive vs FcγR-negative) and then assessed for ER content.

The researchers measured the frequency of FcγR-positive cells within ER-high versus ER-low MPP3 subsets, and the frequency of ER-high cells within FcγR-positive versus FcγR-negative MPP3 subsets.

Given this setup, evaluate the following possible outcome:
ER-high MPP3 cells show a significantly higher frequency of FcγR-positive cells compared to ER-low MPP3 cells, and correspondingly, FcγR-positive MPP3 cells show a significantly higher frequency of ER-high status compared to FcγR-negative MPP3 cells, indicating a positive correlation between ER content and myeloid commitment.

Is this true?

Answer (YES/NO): YES